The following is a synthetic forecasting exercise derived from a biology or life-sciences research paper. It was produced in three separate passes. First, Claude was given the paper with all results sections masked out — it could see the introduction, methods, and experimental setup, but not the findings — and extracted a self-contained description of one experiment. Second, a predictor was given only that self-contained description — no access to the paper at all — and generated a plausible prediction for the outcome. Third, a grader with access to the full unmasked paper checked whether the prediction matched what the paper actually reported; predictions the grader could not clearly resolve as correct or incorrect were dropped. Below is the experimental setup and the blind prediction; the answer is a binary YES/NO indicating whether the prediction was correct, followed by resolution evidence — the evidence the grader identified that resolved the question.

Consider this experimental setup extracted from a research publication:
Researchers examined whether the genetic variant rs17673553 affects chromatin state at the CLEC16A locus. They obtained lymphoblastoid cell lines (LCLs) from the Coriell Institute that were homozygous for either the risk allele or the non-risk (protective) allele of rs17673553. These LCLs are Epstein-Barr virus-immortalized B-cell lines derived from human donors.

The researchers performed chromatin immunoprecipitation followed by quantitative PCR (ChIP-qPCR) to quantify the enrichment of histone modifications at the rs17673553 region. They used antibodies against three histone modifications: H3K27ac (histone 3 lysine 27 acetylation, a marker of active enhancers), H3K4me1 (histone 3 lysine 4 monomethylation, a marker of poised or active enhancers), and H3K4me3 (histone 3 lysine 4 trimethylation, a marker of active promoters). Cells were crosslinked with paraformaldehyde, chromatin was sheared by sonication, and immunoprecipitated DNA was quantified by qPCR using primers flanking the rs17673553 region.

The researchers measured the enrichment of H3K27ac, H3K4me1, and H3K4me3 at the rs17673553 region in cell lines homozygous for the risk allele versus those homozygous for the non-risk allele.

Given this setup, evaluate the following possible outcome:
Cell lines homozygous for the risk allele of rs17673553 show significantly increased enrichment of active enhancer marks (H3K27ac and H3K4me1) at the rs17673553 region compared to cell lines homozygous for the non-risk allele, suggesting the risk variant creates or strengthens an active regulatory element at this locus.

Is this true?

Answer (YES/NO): YES